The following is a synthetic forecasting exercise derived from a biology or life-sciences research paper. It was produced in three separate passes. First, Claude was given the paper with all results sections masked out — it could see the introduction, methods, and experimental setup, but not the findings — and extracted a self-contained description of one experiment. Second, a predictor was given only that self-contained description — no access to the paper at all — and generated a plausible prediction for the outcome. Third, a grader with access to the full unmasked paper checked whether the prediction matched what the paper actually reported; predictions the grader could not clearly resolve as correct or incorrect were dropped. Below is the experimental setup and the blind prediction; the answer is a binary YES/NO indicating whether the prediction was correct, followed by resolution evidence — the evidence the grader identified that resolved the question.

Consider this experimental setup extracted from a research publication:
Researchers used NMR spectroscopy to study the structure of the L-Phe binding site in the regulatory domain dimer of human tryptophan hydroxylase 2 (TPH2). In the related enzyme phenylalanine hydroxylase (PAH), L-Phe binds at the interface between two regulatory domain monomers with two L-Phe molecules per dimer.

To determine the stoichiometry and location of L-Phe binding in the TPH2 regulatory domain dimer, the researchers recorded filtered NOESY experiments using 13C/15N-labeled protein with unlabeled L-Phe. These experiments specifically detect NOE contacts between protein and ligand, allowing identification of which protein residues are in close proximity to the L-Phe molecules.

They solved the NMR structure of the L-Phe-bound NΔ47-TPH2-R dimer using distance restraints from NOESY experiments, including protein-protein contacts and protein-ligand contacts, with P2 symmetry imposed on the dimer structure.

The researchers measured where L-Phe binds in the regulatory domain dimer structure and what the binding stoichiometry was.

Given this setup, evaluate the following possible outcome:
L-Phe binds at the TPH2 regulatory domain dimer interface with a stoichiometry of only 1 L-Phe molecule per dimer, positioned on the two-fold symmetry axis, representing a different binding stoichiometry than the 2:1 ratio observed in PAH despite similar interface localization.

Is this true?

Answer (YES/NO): NO